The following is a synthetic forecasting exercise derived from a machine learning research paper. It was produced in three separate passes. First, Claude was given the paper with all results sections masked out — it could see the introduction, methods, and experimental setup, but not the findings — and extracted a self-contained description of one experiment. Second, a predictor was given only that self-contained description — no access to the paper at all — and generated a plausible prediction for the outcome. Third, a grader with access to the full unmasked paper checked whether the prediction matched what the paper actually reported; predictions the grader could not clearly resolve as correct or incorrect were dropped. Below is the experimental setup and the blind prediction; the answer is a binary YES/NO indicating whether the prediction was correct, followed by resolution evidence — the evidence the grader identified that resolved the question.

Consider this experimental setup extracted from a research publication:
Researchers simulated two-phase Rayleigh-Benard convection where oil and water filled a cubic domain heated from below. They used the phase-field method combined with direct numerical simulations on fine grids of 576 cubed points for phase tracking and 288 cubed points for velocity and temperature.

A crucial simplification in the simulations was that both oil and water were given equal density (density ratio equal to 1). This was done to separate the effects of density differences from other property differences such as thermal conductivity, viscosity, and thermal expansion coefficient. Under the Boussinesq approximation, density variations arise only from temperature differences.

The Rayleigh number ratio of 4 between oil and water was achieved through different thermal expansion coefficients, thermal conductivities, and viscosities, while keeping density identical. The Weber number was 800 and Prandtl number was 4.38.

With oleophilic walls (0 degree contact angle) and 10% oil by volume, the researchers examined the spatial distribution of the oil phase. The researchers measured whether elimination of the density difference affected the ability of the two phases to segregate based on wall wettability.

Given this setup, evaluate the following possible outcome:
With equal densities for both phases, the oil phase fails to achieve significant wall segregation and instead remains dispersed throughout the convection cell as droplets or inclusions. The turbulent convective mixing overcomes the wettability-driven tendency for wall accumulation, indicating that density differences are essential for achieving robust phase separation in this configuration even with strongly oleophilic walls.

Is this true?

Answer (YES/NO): NO